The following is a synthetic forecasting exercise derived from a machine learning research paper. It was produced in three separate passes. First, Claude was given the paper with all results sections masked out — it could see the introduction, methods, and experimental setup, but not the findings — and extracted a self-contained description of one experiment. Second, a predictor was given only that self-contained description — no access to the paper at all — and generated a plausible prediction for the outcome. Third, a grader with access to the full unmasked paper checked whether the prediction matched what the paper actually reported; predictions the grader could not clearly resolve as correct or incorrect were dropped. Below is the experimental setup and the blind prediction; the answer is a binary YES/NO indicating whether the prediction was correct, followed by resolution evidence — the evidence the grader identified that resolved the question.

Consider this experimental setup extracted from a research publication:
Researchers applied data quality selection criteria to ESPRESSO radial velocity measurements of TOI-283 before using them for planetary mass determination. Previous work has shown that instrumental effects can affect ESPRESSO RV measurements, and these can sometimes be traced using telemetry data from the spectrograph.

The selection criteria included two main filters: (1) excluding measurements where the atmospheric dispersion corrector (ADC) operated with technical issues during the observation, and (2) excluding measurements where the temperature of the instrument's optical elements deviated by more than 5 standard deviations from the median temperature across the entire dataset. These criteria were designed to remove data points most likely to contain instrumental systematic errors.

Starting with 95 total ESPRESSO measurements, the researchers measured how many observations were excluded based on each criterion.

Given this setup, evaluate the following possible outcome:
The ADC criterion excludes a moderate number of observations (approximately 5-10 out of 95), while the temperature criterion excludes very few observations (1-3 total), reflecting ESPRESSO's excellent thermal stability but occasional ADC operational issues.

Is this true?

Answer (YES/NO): NO